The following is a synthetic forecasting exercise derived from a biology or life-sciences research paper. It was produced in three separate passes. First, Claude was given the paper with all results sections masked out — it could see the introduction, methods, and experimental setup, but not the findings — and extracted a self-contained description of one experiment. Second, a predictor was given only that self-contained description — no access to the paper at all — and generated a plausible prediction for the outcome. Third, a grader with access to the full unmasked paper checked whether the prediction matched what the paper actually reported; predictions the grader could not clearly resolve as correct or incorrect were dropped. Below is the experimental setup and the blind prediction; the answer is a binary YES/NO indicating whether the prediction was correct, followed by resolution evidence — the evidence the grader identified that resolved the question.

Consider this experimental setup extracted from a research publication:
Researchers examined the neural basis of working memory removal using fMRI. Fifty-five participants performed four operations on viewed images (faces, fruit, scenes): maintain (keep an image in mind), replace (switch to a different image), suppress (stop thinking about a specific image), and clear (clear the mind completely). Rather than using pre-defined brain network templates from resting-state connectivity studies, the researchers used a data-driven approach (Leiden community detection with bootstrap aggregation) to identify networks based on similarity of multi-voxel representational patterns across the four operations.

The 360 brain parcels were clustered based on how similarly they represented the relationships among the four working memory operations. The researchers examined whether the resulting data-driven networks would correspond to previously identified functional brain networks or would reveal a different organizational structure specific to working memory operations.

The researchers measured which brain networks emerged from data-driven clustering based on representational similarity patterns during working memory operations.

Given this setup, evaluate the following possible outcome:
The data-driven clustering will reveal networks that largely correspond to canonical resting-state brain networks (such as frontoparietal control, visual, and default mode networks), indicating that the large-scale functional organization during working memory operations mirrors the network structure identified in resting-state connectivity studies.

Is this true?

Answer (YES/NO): YES